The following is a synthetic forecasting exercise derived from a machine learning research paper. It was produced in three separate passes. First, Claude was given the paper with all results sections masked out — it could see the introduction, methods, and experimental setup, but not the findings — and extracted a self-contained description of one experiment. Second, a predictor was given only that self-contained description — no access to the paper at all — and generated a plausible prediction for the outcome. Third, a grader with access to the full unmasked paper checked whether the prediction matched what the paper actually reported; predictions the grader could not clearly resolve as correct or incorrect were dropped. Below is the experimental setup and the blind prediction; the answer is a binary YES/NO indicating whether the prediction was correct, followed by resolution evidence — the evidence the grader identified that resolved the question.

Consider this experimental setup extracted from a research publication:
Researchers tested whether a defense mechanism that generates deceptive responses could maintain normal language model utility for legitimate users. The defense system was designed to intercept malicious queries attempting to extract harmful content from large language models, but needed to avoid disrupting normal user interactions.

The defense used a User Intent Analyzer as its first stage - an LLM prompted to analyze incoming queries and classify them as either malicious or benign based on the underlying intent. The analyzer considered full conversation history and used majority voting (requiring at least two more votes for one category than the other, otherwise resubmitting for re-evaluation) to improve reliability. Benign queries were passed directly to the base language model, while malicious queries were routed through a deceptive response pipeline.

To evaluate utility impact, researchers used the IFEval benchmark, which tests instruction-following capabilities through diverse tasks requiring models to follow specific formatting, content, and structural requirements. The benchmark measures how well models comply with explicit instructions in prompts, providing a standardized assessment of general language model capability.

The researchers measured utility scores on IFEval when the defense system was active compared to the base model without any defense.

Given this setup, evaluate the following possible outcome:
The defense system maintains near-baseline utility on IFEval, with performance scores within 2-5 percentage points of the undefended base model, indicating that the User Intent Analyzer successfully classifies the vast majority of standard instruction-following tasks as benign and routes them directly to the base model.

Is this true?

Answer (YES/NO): YES